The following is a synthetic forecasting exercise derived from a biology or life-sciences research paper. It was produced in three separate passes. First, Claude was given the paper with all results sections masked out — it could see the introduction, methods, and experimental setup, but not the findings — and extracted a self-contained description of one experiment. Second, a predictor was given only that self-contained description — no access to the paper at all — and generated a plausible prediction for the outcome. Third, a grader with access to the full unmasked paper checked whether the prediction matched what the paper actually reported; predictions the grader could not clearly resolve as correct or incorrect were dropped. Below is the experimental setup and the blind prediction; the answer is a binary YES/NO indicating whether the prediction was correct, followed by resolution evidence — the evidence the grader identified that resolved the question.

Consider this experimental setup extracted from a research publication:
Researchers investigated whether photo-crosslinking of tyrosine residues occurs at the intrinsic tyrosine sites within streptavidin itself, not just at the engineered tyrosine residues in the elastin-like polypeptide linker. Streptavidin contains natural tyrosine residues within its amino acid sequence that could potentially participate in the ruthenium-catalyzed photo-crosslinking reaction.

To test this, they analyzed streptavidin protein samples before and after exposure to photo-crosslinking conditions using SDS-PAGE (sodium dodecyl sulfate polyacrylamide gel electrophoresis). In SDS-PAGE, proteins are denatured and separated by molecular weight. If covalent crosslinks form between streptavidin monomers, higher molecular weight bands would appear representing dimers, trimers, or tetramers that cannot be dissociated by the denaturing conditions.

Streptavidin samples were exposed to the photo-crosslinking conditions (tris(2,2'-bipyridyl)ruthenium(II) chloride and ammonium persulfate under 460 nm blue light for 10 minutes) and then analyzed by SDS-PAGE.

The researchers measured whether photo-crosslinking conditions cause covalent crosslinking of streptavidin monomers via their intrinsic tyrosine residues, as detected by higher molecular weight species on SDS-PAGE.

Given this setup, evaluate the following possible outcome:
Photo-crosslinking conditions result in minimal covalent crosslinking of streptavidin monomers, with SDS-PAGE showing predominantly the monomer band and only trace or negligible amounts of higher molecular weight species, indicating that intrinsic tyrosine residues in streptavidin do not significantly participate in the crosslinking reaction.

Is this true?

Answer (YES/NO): NO